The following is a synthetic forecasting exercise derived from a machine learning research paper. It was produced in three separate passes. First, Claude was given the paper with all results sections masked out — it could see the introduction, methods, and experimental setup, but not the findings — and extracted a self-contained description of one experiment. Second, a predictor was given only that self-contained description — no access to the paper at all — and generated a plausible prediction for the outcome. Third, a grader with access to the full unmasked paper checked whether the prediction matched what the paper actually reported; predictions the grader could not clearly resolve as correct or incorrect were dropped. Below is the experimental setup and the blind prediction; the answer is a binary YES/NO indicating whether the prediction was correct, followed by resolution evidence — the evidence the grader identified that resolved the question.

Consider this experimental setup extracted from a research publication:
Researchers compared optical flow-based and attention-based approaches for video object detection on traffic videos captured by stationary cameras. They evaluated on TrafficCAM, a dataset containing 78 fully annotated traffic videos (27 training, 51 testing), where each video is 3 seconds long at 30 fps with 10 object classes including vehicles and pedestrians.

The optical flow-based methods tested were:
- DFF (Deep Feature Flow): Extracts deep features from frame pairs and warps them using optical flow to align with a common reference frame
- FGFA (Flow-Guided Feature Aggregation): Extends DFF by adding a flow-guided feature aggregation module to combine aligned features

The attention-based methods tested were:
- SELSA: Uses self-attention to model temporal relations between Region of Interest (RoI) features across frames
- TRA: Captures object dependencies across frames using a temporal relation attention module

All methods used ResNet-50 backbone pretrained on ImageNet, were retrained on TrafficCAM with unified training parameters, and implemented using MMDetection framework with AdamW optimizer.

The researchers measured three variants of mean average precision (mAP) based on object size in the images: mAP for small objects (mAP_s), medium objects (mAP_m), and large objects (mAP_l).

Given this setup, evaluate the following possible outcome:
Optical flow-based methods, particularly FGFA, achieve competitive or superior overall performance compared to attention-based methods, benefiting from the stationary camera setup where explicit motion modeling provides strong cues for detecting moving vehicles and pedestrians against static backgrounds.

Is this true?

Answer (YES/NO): NO